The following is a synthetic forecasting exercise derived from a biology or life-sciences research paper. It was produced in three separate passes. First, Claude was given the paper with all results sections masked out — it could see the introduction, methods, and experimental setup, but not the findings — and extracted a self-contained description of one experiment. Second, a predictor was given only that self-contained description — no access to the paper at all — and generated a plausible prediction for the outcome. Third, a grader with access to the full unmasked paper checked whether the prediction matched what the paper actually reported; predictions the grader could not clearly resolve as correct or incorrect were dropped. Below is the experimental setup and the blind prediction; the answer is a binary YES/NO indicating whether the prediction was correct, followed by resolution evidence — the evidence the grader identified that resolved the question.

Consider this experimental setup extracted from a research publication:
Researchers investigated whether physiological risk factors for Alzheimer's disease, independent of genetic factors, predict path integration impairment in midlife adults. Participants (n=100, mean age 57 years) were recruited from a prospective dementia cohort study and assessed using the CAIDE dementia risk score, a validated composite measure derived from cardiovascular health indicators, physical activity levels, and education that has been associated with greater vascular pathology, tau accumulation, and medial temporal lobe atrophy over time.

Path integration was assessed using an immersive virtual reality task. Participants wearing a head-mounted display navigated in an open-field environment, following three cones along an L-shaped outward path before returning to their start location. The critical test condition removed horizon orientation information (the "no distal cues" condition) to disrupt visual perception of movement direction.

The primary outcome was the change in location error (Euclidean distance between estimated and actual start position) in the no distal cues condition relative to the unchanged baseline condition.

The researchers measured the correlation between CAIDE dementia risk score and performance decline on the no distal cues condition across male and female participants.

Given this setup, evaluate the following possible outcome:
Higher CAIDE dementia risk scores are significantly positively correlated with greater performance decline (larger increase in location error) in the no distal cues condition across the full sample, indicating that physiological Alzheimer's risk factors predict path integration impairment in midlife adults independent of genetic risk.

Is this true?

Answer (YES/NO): YES